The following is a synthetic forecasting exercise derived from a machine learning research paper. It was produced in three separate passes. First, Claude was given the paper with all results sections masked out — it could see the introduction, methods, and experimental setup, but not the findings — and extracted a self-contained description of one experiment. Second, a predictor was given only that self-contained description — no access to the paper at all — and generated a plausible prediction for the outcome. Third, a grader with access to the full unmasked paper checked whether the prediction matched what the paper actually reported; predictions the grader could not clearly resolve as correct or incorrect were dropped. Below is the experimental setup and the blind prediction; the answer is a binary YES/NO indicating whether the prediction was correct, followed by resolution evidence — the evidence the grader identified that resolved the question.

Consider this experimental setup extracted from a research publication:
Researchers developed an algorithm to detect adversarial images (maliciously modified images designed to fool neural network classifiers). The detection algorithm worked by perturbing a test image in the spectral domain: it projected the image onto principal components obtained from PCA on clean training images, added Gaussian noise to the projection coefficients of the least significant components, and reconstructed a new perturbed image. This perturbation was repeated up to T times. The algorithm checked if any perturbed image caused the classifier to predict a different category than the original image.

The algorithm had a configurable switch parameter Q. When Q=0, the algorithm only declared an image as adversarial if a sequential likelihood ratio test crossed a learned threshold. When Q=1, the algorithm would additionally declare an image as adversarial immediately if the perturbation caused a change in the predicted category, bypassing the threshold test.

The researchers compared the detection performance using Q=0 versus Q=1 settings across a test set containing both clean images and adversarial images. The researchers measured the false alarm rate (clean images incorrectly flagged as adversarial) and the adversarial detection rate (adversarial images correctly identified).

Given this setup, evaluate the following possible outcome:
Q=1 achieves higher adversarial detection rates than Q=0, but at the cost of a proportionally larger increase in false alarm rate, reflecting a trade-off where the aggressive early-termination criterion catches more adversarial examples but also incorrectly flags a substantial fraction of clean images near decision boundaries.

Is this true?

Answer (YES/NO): NO